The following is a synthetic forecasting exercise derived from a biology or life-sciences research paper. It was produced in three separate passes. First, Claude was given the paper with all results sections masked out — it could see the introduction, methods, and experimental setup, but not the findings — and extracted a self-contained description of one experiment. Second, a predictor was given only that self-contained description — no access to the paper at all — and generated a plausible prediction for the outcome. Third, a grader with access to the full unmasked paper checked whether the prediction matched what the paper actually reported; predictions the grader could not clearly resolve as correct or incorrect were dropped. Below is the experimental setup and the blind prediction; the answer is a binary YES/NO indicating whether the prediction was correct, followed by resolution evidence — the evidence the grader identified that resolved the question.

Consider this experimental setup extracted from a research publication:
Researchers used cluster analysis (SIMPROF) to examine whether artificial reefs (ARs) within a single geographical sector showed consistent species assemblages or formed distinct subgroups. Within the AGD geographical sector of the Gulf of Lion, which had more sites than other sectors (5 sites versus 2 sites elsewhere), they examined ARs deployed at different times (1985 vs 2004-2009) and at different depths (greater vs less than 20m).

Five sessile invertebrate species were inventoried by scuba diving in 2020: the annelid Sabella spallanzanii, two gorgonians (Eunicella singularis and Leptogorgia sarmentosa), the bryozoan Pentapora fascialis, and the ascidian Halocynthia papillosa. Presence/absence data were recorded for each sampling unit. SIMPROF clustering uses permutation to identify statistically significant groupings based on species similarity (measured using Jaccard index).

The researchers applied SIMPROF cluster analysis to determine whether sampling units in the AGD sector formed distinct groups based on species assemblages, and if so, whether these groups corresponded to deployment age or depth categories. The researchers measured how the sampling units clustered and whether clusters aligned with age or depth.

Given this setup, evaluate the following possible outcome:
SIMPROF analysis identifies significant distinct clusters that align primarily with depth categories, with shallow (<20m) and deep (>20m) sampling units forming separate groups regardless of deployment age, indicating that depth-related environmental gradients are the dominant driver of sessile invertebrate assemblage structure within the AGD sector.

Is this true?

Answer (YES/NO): NO